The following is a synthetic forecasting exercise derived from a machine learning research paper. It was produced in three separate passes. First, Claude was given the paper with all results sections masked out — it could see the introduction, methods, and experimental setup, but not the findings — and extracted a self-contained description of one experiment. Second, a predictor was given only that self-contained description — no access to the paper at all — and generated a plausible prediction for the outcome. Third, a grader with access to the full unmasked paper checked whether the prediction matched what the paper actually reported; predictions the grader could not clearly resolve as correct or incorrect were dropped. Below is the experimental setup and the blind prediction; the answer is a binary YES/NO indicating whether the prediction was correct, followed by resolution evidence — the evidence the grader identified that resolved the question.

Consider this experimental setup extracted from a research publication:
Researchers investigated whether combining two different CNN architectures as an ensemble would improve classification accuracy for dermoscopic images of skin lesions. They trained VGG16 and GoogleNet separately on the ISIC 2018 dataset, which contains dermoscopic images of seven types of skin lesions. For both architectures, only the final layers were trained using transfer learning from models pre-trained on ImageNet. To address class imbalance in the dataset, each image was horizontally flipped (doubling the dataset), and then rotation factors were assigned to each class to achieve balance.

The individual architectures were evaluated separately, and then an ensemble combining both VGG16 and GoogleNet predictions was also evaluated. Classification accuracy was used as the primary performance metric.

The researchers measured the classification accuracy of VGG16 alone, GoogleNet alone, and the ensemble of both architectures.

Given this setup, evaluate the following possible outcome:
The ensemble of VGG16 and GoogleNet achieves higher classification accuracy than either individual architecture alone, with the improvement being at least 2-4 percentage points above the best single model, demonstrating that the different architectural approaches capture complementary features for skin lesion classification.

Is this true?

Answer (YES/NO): NO